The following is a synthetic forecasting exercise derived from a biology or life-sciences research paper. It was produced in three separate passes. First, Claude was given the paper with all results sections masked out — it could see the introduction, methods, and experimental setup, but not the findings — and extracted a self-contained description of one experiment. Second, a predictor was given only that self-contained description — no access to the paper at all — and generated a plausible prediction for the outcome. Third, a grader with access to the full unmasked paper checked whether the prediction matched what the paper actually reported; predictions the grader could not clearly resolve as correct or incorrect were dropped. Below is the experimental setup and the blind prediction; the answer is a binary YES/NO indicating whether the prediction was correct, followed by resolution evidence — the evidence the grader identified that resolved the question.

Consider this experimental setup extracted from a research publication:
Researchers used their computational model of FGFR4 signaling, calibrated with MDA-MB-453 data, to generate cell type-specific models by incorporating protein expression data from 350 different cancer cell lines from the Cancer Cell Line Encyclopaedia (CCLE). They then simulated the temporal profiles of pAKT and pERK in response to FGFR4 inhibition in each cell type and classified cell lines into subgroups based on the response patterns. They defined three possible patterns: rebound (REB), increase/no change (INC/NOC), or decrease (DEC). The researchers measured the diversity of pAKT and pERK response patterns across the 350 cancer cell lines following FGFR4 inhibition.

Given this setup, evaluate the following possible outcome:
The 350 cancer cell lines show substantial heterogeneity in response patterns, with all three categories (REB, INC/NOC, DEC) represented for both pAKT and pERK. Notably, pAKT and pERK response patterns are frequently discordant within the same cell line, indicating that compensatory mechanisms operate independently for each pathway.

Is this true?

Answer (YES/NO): NO